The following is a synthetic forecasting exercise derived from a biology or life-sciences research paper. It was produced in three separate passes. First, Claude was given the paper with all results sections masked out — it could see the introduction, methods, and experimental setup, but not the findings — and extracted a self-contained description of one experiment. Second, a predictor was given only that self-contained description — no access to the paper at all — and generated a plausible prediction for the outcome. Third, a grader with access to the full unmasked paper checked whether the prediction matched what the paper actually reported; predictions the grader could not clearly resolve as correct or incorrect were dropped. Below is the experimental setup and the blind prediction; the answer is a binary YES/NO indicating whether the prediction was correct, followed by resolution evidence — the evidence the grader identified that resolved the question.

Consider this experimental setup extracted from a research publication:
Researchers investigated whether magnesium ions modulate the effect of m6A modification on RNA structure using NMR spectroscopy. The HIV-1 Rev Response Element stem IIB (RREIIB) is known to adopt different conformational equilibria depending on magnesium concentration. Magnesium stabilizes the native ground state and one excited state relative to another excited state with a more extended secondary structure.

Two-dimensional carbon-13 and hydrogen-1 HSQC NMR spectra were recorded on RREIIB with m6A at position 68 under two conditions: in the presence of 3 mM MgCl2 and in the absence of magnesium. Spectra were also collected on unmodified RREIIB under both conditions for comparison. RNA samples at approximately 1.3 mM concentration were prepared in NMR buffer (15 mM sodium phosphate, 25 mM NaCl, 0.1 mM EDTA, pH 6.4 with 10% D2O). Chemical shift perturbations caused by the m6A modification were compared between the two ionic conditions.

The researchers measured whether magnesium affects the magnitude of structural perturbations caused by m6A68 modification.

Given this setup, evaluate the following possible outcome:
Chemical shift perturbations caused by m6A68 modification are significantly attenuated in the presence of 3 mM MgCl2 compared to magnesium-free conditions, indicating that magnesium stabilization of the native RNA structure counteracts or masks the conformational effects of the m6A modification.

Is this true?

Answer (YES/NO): YES